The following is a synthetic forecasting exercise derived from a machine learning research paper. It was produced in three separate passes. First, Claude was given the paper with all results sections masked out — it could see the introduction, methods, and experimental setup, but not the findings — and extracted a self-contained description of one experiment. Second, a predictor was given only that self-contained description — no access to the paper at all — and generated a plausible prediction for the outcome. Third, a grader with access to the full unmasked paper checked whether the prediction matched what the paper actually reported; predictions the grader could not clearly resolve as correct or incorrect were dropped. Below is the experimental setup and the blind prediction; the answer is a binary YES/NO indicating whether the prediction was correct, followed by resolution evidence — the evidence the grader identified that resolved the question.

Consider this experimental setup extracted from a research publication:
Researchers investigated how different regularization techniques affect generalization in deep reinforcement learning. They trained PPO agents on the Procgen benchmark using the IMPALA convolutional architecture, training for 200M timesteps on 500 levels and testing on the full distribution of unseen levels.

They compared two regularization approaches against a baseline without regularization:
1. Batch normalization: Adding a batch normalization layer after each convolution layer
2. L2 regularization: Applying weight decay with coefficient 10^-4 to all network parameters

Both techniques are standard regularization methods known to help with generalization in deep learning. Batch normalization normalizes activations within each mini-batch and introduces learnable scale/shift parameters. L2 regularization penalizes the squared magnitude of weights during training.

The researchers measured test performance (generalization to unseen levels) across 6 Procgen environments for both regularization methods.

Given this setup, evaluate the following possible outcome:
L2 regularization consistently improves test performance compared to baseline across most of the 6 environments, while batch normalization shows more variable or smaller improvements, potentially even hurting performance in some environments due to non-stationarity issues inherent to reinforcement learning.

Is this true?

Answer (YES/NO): NO